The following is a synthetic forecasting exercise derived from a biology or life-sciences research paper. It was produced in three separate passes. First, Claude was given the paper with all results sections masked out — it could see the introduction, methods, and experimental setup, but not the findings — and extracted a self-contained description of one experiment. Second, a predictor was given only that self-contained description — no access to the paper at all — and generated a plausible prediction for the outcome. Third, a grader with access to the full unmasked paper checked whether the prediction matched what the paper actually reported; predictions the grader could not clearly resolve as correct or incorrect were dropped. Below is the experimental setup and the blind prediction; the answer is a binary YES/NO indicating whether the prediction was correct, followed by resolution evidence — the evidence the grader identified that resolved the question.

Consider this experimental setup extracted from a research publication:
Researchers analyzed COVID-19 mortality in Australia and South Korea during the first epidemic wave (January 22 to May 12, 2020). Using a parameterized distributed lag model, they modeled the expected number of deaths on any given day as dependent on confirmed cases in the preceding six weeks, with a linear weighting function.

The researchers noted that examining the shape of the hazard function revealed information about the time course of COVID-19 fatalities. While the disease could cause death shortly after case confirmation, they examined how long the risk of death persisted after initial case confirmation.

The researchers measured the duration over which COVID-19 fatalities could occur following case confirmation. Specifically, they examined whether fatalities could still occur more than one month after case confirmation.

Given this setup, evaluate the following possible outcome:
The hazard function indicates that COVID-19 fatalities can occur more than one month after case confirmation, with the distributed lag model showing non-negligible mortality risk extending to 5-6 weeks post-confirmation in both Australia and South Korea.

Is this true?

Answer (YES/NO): YES